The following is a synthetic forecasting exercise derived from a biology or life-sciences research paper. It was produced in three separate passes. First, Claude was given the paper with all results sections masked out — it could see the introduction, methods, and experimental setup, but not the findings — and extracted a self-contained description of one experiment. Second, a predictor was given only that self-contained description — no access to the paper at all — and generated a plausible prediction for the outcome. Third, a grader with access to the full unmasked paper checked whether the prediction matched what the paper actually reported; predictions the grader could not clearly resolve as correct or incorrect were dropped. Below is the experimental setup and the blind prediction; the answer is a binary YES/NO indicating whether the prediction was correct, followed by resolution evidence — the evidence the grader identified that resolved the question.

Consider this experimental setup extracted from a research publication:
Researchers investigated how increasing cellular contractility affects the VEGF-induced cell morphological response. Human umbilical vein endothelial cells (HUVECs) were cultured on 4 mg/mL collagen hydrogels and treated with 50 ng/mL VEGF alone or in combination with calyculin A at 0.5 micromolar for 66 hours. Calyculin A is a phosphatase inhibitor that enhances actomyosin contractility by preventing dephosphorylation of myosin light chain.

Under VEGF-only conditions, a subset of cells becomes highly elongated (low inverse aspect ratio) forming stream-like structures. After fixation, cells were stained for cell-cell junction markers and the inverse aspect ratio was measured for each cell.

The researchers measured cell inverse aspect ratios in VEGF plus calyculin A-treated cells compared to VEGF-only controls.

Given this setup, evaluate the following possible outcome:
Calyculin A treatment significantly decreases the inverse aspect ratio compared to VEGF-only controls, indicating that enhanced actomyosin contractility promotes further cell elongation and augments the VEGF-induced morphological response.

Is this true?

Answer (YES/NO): NO